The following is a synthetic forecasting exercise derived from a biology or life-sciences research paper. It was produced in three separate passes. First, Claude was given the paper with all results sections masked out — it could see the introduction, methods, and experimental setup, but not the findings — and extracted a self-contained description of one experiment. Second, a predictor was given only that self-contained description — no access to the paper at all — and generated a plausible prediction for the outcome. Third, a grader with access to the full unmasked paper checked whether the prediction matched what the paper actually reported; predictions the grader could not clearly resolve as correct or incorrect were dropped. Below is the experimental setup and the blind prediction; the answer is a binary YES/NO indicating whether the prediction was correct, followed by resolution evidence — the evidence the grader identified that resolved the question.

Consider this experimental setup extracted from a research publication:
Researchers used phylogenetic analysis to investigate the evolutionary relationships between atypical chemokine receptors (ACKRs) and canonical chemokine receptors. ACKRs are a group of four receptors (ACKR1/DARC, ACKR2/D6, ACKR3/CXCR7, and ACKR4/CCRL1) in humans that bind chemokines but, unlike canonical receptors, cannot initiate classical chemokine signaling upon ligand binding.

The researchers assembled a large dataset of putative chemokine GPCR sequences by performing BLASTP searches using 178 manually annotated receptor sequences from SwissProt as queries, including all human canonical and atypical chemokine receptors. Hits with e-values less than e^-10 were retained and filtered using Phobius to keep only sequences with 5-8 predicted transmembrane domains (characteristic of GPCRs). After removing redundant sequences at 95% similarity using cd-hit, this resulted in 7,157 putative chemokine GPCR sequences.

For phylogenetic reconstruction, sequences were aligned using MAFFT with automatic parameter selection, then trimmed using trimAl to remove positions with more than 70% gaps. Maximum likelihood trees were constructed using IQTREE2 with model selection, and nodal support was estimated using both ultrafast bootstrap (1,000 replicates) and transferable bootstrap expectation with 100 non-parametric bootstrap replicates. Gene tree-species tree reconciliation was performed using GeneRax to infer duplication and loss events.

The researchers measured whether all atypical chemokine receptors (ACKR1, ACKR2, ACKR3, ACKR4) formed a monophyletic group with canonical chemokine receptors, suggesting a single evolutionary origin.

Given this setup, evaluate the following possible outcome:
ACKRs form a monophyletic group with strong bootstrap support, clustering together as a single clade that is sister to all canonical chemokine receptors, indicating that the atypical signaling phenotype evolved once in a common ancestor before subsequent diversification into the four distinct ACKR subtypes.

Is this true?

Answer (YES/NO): NO